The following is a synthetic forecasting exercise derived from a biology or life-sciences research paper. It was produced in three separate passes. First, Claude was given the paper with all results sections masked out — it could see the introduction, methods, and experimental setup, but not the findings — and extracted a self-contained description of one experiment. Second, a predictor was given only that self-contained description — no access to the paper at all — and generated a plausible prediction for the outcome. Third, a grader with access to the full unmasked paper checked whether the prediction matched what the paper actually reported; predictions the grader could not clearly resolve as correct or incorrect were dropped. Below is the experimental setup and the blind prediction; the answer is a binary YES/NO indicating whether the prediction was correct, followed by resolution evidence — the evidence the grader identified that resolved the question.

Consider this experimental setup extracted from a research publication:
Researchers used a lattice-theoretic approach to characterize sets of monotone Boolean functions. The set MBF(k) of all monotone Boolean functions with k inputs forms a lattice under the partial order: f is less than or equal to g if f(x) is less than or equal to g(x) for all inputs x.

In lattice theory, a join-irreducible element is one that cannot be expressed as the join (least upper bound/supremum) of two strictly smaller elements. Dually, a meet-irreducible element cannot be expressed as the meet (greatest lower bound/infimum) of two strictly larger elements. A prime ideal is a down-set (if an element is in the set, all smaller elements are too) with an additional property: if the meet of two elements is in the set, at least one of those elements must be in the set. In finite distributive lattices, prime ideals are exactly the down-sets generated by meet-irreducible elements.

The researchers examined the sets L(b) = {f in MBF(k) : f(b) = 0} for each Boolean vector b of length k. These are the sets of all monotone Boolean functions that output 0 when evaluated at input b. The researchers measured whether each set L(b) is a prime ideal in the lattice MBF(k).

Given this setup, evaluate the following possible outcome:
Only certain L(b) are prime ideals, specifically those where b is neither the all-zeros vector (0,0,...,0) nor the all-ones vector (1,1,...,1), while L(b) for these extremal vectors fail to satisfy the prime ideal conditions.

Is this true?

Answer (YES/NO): NO